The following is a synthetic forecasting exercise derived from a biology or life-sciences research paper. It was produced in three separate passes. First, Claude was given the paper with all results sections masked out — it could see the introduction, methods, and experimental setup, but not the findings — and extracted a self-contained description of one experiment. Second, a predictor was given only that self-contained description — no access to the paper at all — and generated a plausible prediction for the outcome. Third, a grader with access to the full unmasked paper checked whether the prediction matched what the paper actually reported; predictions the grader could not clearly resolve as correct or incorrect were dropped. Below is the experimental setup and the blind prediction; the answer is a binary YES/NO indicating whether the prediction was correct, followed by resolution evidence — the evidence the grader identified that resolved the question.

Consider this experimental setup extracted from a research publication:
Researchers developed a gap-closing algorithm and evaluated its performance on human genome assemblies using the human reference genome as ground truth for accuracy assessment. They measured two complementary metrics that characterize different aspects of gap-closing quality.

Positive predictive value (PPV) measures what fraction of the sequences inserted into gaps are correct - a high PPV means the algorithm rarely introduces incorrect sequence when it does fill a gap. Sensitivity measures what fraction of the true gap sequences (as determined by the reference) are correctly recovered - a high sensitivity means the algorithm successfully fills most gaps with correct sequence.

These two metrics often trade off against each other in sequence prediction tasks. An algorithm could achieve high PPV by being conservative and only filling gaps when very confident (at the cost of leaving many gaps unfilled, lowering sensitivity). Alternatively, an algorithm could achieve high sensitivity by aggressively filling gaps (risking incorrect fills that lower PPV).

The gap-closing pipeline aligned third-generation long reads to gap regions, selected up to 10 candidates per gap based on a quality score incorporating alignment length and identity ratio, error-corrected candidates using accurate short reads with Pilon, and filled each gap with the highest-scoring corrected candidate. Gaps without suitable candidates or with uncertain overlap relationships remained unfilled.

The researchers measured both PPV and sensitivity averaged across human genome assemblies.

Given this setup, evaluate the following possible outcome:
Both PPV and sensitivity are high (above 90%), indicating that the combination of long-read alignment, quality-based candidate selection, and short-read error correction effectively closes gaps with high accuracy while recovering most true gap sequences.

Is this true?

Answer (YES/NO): NO